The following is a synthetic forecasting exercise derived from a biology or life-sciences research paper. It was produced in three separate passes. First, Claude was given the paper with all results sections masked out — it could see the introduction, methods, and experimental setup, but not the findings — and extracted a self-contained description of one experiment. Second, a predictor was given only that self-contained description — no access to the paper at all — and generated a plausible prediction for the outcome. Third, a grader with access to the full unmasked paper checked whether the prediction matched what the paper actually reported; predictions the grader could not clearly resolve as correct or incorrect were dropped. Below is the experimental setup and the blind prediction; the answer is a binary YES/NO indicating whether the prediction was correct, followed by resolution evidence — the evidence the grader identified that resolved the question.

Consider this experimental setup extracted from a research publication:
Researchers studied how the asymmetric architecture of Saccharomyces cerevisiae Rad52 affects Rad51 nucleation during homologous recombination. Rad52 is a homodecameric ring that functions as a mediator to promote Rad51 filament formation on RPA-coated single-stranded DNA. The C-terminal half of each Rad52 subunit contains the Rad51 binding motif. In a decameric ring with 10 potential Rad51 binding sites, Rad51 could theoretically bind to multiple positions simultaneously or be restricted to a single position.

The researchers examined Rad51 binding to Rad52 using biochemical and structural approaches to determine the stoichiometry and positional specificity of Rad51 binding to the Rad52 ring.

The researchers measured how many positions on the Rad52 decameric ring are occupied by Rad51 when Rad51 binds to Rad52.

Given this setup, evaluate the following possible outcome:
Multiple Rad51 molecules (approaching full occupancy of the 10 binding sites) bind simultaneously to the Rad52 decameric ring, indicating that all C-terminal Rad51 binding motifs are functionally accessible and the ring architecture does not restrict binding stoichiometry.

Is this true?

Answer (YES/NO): NO